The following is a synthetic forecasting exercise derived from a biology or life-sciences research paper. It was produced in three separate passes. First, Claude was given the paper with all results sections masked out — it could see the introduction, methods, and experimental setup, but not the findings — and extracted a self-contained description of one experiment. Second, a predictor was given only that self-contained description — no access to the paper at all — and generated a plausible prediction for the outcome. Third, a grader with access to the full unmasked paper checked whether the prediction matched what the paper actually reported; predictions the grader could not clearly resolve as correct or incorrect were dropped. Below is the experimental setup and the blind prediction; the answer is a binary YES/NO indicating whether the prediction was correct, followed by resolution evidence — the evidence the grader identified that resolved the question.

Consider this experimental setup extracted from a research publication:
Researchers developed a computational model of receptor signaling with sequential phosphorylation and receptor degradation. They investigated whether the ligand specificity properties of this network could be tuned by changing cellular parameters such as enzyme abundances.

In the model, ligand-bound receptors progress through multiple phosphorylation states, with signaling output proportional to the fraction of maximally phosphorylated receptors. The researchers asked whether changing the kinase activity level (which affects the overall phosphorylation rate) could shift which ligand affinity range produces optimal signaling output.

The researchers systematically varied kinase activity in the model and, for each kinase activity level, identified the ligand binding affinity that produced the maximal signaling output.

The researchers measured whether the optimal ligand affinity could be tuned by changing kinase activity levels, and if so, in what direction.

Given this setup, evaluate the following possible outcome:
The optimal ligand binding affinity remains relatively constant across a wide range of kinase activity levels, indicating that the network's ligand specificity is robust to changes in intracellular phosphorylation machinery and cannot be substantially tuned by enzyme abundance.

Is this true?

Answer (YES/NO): NO